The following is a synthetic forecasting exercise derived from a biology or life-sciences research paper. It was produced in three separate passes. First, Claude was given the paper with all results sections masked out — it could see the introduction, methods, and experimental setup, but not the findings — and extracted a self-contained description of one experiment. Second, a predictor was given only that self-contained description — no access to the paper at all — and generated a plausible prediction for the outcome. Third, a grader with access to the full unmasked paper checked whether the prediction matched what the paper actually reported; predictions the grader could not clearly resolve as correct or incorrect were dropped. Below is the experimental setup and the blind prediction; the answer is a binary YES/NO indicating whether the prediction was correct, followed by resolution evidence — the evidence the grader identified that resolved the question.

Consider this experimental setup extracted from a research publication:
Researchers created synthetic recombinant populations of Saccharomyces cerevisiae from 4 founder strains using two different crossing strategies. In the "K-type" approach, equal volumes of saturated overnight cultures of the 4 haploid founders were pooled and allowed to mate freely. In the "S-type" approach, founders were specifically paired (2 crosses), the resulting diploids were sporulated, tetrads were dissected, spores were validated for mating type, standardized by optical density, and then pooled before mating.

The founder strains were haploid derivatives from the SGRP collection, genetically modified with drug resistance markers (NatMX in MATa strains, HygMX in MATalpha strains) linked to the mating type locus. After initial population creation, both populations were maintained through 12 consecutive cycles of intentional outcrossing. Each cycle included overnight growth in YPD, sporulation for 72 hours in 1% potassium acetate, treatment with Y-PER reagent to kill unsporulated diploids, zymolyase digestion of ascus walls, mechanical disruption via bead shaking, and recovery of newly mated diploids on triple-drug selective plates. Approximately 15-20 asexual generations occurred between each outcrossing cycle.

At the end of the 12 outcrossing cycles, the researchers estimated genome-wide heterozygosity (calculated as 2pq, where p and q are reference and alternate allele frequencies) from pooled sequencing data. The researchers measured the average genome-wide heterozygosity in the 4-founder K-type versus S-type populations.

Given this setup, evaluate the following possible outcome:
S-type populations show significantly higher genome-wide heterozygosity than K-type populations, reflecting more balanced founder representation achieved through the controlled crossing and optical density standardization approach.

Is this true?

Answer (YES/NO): YES